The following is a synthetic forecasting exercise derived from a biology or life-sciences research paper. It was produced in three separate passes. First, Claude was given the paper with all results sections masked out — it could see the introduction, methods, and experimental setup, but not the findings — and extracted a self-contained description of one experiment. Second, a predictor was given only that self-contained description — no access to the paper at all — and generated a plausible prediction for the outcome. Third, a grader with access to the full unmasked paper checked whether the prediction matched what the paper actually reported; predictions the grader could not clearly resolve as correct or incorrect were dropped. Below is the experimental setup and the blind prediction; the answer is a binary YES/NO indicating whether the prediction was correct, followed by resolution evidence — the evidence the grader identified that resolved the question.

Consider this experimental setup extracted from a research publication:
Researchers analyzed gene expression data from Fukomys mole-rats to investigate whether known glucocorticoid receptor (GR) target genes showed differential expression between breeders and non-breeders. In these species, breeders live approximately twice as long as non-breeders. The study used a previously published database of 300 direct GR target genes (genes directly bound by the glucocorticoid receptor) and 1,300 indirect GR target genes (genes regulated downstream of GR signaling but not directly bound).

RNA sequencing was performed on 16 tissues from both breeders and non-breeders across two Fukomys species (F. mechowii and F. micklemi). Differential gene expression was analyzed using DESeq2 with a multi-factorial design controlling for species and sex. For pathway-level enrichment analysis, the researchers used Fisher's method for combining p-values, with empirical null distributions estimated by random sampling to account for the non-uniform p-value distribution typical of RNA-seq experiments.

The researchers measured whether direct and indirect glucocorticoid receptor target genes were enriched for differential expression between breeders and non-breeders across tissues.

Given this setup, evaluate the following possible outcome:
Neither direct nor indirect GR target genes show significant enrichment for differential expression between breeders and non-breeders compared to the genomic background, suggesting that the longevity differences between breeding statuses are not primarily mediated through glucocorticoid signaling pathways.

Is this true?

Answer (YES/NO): NO